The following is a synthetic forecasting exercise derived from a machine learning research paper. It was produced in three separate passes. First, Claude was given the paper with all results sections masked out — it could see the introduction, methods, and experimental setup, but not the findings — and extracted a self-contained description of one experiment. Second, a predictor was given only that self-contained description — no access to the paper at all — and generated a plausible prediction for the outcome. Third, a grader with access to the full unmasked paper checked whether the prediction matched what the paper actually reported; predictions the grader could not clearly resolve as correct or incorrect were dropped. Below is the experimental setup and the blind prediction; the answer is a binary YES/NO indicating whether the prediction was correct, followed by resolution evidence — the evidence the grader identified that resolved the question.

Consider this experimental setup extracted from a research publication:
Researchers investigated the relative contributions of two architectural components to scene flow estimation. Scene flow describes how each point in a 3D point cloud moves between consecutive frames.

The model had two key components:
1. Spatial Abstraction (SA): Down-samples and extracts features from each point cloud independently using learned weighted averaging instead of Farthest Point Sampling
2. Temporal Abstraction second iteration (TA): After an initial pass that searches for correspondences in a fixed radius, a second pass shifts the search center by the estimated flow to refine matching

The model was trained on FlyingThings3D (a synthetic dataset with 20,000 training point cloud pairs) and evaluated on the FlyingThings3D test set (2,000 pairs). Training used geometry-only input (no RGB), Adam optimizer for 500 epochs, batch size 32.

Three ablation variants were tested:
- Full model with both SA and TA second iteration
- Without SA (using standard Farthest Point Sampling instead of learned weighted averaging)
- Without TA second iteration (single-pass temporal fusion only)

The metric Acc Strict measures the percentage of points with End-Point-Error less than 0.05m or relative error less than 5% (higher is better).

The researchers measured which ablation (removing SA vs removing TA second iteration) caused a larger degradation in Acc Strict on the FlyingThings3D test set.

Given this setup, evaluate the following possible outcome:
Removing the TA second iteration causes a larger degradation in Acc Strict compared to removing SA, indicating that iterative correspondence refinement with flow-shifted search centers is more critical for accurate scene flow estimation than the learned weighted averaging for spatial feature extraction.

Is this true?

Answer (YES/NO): NO